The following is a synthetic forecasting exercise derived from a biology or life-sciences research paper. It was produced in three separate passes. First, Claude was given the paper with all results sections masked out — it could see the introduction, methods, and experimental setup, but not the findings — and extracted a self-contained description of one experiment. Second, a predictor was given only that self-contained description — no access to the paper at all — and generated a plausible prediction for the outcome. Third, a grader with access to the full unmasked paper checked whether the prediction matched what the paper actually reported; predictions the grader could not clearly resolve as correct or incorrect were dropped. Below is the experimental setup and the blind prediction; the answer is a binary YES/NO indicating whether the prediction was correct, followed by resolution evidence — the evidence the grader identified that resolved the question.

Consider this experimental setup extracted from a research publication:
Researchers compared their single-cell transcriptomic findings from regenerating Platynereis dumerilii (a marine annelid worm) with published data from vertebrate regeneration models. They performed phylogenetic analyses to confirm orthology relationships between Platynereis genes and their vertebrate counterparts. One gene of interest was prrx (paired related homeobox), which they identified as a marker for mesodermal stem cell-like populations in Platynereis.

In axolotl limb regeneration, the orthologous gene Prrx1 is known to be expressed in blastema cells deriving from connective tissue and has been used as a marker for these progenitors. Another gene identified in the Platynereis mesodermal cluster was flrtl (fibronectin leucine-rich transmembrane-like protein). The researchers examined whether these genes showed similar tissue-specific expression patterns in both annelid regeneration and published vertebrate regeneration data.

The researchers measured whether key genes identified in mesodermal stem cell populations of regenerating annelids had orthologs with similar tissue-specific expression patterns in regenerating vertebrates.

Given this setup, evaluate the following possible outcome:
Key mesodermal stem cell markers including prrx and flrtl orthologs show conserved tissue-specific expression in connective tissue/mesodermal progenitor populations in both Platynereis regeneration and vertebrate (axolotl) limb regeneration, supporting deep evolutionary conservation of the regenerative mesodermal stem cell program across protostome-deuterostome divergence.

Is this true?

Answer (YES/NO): NO